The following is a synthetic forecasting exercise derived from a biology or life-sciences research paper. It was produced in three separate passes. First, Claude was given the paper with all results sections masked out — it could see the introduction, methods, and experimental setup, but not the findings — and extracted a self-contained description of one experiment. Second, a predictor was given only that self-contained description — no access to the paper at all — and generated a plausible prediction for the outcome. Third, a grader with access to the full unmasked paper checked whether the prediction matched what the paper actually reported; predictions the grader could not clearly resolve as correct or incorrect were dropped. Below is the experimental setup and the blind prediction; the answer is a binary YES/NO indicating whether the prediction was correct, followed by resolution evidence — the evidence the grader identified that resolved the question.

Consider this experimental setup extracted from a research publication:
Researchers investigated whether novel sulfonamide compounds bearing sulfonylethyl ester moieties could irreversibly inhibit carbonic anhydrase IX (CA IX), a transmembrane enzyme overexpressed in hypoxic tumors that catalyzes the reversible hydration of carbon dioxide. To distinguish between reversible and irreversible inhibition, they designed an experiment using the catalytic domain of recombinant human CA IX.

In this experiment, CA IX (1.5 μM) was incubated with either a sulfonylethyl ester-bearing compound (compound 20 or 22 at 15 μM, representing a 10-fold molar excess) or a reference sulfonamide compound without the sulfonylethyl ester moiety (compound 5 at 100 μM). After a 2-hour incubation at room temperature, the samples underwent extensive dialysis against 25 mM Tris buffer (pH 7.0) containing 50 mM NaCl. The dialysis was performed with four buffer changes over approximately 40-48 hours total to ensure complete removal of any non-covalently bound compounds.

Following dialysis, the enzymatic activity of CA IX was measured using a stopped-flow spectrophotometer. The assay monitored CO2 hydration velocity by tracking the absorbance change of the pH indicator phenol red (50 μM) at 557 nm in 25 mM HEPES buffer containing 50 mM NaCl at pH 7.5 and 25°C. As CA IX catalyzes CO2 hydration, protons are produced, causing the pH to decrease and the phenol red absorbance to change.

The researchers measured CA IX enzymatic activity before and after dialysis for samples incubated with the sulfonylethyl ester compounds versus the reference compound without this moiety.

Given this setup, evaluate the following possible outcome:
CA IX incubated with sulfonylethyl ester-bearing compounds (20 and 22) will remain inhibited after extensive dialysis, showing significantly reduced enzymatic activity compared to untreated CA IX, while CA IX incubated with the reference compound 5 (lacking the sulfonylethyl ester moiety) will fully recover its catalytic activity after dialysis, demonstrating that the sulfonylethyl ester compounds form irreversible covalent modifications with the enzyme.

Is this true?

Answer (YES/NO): NO